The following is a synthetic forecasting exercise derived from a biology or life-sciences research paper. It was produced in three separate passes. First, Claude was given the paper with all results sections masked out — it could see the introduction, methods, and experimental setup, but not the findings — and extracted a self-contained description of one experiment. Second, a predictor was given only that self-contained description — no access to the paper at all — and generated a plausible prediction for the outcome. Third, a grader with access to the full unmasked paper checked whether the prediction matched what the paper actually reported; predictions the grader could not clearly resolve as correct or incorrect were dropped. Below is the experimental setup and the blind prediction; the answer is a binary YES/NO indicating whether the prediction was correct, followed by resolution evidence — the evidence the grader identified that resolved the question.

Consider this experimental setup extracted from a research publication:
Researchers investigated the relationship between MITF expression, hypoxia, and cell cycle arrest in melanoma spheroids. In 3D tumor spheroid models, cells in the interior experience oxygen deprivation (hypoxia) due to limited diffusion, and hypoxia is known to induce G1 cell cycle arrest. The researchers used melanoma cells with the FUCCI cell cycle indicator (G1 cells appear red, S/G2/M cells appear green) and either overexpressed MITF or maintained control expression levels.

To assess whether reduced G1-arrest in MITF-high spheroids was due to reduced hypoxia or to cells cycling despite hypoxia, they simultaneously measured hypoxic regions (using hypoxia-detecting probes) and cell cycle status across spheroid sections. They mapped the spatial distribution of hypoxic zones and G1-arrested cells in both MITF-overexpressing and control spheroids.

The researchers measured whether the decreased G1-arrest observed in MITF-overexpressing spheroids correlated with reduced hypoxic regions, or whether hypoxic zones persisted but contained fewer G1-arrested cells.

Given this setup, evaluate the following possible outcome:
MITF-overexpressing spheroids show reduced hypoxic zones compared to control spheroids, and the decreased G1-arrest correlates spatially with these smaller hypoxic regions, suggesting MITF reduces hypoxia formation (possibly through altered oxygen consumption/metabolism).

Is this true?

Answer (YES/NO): NO